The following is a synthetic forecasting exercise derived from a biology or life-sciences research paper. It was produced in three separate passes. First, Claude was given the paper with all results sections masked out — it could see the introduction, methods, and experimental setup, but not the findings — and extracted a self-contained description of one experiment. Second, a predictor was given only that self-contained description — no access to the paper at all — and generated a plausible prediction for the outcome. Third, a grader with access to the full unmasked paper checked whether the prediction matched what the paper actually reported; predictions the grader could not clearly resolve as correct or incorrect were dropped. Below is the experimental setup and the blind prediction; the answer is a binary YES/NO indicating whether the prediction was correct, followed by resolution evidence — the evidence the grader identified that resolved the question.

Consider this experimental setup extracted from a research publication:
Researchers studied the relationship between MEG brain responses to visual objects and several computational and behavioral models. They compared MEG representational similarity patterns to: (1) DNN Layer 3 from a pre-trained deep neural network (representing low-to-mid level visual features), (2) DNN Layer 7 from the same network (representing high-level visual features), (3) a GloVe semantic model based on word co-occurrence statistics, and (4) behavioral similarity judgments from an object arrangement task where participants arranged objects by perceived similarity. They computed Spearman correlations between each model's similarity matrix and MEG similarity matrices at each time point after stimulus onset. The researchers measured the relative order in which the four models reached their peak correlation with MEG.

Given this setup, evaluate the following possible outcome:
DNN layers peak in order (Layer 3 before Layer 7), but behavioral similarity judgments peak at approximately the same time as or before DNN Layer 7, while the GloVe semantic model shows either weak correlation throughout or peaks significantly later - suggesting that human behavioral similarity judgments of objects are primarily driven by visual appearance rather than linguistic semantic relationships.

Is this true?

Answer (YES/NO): NO